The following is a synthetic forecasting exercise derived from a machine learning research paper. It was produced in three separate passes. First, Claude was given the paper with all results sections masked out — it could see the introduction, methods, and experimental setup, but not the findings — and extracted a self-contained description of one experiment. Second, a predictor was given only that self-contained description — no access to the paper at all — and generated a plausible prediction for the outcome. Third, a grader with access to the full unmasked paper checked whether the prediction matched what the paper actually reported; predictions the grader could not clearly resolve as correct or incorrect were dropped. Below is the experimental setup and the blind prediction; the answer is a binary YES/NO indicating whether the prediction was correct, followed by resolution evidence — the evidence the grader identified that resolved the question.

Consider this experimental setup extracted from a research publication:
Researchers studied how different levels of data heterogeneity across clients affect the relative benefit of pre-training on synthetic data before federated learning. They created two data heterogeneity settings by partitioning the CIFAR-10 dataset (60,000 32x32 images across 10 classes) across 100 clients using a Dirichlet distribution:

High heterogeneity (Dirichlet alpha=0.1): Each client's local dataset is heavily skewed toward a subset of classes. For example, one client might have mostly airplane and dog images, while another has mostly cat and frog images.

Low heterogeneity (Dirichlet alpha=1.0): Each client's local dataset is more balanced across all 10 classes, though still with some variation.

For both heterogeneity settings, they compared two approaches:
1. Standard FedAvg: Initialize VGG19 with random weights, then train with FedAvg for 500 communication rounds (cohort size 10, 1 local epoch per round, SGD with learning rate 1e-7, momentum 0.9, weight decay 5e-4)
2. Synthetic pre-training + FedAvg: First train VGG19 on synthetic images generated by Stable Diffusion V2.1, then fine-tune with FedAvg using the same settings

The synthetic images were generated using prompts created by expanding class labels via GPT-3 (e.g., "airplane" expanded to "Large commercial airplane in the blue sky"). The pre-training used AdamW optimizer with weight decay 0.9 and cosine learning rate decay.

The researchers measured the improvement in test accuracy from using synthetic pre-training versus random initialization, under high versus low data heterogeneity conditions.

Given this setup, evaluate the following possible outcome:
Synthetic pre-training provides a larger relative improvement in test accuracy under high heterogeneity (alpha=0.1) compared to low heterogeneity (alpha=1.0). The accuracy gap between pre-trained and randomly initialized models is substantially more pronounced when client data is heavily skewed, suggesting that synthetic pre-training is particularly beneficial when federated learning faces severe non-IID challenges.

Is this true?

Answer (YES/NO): YES